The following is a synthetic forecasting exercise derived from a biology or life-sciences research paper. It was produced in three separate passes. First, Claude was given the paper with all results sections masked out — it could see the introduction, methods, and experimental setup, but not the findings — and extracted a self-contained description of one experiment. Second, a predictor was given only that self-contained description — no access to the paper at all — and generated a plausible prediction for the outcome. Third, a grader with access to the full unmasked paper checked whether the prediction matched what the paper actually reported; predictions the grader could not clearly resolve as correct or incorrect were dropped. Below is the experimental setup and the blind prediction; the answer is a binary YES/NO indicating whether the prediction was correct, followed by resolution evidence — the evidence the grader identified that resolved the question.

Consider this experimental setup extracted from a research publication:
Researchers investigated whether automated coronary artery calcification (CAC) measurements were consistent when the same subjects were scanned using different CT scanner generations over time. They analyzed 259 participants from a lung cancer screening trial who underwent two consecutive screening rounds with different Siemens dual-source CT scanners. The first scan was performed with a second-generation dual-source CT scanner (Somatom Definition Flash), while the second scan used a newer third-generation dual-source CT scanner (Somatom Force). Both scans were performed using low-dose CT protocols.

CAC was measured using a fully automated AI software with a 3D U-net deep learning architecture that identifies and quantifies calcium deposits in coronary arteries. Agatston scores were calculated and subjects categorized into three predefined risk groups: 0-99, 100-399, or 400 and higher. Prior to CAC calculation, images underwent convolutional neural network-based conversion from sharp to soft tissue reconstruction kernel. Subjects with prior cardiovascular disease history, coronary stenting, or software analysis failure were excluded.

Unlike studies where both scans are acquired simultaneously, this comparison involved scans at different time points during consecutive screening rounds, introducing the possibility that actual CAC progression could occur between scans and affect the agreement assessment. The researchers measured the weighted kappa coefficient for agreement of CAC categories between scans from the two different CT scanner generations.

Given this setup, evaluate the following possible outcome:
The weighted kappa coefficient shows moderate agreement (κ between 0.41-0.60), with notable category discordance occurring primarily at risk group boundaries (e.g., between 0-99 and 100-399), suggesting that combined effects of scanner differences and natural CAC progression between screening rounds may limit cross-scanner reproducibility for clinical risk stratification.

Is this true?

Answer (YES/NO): NO